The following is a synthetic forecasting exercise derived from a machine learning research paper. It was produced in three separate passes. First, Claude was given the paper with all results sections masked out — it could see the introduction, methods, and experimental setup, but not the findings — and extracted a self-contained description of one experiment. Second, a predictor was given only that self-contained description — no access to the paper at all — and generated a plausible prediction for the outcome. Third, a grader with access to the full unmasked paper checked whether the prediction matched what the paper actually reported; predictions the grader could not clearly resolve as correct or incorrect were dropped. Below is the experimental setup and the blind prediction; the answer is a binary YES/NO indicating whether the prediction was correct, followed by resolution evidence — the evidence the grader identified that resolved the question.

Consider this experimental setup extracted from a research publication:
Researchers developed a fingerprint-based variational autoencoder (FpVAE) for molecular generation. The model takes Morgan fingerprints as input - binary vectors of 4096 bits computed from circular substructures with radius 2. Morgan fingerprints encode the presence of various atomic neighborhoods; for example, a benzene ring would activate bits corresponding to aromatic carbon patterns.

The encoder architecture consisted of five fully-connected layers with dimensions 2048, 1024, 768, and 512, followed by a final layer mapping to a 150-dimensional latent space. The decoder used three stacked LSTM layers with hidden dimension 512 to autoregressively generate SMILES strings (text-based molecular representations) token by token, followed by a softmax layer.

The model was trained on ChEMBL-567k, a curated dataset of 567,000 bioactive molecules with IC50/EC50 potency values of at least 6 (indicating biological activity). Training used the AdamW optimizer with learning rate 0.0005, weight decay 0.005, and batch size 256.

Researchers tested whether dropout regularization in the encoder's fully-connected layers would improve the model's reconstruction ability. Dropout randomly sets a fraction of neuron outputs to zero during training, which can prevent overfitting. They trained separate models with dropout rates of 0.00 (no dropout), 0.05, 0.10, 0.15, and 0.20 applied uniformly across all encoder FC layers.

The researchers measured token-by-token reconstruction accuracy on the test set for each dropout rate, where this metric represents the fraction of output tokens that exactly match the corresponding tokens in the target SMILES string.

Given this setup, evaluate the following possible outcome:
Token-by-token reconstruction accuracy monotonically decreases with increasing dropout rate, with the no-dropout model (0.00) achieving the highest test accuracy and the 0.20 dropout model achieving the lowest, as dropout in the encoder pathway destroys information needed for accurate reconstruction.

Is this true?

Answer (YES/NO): YES